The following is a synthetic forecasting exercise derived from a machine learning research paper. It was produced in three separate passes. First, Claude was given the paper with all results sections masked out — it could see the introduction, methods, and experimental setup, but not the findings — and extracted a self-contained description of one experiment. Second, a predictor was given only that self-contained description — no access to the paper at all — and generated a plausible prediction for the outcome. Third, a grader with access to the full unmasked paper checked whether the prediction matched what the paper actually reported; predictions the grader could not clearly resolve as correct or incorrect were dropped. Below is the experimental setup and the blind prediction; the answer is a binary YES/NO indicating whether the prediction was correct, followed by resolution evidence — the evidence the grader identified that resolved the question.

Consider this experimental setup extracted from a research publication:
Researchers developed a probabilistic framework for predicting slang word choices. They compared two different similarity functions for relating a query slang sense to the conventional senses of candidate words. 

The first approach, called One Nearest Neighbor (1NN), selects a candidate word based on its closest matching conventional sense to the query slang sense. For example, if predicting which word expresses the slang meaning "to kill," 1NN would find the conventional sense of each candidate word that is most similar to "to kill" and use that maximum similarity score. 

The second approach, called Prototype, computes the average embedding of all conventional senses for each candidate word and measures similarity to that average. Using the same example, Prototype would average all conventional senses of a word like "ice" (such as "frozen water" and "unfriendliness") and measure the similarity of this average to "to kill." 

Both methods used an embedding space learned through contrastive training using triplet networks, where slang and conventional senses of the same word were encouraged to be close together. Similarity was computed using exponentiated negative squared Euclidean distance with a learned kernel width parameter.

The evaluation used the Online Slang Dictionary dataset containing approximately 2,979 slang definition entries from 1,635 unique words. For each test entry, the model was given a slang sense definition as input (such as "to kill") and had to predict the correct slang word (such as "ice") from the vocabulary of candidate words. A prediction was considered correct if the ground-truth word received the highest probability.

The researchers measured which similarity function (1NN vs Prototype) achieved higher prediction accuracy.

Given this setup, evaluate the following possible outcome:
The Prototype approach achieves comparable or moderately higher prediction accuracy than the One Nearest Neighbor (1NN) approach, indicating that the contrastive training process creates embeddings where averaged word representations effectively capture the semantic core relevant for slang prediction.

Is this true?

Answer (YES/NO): YES